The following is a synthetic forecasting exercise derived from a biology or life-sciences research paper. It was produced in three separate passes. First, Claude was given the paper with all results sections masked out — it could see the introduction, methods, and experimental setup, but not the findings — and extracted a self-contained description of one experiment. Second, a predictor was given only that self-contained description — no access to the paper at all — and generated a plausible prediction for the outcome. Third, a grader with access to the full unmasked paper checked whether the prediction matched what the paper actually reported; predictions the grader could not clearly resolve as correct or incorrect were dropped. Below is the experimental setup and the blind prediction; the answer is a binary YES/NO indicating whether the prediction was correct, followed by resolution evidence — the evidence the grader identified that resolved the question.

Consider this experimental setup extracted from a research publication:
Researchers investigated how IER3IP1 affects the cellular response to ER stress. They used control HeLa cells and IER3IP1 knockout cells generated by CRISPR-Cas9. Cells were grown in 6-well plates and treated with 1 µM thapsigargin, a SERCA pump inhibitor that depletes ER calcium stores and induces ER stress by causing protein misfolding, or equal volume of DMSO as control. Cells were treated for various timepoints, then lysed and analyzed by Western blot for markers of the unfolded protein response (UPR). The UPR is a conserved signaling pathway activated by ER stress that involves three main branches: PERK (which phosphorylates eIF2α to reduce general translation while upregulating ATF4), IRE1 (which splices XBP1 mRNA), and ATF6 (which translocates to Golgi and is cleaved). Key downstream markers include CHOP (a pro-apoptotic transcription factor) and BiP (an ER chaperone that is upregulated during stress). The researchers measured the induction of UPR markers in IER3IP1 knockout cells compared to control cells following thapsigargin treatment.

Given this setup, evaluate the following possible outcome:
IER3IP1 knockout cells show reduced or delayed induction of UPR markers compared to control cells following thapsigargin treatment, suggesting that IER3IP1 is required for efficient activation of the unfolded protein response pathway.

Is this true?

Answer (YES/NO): NO